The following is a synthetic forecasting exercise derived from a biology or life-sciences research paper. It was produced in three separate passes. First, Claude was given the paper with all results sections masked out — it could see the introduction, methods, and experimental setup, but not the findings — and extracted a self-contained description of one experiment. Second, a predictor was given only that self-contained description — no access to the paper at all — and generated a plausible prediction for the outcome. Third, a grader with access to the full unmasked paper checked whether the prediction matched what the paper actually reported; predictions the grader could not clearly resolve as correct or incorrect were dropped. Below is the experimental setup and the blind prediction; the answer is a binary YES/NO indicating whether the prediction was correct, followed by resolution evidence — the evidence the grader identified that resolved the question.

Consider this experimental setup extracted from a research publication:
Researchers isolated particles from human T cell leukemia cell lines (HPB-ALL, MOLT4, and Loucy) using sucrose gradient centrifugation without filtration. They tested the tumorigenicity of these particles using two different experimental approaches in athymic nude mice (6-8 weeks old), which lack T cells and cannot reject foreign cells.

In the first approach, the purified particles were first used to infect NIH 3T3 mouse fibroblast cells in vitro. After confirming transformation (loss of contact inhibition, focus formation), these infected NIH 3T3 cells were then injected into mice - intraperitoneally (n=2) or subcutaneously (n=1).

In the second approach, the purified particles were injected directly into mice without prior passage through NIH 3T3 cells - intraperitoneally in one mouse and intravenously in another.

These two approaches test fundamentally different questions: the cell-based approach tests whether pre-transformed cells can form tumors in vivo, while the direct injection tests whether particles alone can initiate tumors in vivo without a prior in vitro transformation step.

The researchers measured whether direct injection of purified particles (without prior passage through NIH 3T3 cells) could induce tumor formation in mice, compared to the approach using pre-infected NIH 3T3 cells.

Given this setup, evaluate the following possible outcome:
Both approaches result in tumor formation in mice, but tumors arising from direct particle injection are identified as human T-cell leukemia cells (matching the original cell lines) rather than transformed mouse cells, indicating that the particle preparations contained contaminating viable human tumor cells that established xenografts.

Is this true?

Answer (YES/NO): NO